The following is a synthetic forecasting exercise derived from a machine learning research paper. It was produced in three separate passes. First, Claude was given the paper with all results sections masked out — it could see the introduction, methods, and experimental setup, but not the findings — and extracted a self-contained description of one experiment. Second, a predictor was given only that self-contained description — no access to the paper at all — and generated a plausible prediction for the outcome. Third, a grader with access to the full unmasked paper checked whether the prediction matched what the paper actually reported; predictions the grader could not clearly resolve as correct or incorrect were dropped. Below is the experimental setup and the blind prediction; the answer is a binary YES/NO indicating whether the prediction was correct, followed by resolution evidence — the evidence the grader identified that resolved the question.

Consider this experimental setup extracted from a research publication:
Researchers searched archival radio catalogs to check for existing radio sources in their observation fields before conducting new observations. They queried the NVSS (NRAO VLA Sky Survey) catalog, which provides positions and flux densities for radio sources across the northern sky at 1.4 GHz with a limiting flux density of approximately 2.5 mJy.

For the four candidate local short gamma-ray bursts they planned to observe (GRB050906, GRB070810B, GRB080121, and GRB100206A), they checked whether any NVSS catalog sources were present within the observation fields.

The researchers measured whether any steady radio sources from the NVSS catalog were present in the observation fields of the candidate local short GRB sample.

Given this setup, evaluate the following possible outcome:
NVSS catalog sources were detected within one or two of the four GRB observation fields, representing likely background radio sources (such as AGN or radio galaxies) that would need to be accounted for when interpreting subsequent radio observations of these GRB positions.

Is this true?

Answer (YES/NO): YES